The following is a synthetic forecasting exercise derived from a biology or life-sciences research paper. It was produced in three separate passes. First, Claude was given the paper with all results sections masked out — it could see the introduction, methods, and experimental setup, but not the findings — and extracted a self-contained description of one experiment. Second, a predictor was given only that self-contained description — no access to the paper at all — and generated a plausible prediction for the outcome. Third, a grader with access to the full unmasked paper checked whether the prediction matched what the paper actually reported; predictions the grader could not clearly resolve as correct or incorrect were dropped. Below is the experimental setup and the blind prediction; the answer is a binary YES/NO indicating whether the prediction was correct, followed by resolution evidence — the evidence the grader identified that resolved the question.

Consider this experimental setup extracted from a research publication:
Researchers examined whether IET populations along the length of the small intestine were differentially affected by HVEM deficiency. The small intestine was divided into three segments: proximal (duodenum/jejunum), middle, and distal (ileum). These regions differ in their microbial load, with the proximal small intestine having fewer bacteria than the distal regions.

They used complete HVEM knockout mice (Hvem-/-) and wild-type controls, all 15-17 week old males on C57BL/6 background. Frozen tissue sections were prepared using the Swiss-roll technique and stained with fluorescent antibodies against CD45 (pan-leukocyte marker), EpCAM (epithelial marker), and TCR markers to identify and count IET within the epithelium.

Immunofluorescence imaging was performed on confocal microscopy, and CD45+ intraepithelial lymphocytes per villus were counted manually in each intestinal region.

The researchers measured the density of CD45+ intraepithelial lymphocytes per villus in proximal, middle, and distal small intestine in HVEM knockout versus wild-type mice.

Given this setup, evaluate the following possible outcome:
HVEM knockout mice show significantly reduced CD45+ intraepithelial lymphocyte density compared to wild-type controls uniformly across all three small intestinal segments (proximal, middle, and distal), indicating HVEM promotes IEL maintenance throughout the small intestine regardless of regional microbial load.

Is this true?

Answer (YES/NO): YES